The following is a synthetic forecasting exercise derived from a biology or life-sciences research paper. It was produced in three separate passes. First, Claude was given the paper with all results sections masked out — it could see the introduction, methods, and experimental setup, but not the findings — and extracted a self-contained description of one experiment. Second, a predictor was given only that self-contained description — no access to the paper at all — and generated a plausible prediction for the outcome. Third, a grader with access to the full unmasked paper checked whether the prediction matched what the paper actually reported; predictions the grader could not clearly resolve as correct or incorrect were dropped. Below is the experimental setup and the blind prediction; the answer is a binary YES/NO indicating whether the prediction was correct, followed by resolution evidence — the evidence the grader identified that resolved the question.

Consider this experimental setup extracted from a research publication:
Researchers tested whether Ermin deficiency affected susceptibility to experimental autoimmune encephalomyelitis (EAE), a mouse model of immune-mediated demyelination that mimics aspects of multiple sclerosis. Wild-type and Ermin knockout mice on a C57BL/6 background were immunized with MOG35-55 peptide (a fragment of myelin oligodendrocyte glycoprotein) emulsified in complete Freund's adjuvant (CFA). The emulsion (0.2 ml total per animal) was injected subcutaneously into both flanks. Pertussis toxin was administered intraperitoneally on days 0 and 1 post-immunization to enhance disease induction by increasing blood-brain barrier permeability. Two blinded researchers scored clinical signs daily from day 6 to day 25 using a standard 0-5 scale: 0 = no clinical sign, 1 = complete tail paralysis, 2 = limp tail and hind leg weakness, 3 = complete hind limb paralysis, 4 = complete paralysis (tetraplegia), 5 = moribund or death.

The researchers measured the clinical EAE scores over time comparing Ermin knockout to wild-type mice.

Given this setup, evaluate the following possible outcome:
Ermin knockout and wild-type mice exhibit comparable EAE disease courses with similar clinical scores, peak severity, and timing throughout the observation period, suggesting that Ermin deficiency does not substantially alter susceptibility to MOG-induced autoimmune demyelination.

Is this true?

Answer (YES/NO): NO